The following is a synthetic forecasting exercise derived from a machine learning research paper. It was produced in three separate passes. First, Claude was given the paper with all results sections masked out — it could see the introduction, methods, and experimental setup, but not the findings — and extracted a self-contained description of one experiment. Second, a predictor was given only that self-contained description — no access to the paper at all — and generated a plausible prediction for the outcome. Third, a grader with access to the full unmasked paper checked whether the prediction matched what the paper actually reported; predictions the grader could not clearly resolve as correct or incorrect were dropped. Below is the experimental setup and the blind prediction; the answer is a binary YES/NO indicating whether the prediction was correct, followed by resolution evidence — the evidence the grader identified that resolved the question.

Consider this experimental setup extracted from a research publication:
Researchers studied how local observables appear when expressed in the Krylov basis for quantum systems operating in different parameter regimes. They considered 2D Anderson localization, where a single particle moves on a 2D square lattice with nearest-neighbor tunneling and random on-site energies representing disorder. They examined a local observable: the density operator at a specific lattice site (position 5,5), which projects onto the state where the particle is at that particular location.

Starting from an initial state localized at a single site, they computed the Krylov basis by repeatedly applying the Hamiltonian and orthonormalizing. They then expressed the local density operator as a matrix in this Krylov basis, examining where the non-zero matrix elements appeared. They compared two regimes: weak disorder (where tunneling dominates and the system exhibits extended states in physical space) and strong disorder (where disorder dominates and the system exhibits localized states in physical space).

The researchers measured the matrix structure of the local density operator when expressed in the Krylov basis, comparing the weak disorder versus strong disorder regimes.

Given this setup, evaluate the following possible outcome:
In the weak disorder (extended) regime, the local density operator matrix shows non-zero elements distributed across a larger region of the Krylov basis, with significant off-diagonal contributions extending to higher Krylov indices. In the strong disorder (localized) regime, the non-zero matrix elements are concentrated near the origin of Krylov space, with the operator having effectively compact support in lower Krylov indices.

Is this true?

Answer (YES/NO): NO